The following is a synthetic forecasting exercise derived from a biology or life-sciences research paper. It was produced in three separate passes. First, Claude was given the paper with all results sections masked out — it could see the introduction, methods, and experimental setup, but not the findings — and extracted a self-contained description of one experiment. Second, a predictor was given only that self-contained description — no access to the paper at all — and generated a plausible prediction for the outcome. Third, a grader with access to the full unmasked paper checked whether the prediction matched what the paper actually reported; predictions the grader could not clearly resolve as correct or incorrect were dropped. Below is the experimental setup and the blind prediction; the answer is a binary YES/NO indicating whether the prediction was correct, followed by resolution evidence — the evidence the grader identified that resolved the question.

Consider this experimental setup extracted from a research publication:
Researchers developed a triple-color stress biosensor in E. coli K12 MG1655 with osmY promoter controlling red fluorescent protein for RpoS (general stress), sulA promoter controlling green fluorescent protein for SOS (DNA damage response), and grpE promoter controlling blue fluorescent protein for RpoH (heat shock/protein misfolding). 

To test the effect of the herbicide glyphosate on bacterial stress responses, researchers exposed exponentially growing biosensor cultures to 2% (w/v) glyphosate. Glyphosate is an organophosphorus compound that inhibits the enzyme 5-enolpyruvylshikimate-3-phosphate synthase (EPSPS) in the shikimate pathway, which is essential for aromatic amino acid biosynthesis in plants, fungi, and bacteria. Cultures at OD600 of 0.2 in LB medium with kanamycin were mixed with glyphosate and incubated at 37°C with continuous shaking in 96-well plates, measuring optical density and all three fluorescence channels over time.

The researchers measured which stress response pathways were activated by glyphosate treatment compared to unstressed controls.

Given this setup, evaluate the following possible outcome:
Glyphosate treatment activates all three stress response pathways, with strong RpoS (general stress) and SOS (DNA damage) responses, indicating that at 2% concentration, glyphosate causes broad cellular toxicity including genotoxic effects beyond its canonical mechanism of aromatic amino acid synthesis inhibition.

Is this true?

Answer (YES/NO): NO